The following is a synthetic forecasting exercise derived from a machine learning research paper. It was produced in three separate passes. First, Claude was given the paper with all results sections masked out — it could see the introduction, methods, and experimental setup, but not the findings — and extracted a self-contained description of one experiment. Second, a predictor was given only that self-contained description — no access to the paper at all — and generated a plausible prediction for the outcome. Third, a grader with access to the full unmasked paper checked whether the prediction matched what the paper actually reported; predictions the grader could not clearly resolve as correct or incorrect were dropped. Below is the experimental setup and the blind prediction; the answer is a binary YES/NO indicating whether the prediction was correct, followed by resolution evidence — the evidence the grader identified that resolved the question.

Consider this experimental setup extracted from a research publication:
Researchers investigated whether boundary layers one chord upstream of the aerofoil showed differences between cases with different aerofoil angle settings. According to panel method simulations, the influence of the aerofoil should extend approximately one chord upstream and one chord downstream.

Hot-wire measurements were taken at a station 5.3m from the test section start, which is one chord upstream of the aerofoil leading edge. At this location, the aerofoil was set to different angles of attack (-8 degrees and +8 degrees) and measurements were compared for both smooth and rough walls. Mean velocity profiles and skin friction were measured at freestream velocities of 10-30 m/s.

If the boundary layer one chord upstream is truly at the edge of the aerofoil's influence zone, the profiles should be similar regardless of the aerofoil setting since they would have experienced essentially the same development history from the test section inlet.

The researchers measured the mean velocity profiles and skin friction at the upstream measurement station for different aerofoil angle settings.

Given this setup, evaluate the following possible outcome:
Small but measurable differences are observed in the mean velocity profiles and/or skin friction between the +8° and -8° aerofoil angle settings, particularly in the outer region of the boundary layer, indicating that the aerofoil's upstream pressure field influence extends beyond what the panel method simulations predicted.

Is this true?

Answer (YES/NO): NO